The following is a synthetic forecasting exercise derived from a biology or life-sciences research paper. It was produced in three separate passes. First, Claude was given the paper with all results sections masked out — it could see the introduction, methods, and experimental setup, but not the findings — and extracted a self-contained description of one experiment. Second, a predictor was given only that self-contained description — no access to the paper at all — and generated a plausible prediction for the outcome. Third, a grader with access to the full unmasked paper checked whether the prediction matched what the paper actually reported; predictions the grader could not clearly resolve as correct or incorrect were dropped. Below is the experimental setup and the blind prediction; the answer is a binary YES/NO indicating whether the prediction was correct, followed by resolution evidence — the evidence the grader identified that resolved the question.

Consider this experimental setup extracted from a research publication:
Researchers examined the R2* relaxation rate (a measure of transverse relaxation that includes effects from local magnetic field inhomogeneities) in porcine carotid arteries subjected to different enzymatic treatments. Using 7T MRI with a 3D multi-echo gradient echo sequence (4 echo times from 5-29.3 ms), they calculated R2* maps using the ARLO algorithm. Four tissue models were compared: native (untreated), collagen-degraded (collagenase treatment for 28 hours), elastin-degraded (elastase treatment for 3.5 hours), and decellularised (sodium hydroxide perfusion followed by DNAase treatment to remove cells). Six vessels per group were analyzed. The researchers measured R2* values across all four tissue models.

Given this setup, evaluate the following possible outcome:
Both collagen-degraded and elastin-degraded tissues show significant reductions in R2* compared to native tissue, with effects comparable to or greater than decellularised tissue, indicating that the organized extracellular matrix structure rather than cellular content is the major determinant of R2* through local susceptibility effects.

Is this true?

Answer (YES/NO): NO